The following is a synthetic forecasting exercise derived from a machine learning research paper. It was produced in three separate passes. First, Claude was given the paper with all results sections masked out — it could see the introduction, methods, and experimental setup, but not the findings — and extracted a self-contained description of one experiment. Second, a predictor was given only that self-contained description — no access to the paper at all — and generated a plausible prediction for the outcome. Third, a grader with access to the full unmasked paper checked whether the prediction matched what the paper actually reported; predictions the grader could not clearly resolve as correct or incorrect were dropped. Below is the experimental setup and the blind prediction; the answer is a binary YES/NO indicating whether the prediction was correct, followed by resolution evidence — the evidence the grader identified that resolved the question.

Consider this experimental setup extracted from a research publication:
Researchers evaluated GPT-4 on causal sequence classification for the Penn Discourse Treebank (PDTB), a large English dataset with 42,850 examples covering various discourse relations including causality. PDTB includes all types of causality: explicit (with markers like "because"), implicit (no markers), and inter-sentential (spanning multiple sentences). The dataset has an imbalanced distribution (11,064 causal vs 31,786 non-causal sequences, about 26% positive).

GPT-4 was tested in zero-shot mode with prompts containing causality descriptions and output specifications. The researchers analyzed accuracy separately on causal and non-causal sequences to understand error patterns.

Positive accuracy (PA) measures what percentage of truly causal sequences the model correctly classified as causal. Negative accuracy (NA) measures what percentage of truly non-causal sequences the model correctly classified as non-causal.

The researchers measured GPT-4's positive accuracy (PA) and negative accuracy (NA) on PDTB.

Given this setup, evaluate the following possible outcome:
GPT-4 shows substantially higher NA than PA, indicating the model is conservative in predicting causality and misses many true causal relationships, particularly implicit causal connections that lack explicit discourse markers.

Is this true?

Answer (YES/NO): NO